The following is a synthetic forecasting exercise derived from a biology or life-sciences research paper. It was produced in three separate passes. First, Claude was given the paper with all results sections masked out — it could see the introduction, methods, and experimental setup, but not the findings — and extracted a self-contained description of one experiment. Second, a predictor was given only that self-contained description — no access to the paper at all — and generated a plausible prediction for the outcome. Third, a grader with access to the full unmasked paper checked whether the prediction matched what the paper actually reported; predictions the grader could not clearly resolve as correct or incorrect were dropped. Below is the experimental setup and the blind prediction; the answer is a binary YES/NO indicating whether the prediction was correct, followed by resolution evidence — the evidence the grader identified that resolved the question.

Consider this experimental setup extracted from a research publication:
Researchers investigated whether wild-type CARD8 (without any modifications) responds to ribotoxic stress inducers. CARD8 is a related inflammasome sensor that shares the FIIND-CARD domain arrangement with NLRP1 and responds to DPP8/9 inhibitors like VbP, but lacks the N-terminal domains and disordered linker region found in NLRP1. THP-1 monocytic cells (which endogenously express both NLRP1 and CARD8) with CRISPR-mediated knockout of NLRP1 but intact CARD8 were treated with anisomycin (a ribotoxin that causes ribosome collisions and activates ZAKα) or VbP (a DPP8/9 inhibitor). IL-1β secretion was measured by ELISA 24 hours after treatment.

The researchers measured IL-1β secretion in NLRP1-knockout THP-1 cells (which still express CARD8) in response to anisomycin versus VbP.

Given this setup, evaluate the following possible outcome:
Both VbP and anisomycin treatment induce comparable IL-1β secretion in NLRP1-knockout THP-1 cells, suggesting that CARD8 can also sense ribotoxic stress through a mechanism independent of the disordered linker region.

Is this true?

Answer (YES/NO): NO